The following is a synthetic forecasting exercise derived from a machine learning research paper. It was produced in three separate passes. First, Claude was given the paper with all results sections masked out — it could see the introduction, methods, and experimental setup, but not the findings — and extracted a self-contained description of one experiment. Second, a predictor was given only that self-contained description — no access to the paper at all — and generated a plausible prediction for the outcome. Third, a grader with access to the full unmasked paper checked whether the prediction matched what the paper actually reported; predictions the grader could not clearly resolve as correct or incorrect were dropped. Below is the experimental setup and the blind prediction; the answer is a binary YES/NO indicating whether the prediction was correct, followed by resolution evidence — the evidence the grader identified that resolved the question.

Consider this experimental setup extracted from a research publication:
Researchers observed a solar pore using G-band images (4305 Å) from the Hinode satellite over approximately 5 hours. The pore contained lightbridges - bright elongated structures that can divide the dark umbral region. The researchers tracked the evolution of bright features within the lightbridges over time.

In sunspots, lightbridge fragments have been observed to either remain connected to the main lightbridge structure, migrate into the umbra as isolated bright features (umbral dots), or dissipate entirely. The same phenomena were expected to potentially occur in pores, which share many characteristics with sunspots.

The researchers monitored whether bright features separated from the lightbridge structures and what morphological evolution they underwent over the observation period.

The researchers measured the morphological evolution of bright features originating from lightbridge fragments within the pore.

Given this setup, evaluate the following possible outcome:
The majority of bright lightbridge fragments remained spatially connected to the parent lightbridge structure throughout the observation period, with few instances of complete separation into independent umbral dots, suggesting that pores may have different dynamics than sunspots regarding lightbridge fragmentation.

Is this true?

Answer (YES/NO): NO